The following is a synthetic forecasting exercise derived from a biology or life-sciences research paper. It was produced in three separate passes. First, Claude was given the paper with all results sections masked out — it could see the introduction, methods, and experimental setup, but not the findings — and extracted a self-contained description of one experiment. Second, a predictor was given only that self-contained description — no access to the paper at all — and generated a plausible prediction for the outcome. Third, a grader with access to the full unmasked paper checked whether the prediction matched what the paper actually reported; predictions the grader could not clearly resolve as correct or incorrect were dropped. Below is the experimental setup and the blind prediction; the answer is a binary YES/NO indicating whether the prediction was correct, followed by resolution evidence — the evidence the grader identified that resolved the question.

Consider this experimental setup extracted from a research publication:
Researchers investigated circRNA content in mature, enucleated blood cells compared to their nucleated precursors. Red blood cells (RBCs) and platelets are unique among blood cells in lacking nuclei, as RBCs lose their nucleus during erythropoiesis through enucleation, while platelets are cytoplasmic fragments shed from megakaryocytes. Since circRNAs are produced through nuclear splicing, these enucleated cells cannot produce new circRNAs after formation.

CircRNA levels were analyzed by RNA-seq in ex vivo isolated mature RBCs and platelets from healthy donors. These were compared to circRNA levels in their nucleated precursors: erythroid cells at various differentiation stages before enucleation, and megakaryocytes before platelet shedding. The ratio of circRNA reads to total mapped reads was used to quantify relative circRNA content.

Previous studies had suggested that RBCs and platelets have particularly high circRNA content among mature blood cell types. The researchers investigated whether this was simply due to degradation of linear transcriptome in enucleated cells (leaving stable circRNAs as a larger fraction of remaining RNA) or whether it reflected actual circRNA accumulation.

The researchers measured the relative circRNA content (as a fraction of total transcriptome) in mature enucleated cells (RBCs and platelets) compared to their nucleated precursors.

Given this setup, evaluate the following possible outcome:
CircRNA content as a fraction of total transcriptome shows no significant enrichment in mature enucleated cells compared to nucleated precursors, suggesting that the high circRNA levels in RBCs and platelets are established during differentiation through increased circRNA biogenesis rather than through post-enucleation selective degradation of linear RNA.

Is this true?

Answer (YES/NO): NO